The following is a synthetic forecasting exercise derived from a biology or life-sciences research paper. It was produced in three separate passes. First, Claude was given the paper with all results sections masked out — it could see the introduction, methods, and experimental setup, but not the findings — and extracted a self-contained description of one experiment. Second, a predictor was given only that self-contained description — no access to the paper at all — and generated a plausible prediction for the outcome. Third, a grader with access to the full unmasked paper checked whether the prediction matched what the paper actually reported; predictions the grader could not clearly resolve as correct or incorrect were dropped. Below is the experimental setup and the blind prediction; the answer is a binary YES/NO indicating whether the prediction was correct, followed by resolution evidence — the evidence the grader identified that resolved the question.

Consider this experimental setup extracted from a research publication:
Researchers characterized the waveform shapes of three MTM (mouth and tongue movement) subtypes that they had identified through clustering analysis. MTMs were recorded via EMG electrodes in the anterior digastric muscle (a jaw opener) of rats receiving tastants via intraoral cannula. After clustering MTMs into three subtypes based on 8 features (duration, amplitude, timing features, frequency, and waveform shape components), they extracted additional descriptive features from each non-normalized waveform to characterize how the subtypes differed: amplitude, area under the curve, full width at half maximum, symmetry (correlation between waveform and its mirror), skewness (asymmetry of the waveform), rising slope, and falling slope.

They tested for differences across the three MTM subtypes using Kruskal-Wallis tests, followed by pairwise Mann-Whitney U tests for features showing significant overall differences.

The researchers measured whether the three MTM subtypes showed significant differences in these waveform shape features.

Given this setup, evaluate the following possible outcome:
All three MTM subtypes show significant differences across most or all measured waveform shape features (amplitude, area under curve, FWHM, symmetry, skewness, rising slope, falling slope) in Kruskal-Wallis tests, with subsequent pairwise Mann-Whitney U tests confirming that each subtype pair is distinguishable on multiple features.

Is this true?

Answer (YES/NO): NO